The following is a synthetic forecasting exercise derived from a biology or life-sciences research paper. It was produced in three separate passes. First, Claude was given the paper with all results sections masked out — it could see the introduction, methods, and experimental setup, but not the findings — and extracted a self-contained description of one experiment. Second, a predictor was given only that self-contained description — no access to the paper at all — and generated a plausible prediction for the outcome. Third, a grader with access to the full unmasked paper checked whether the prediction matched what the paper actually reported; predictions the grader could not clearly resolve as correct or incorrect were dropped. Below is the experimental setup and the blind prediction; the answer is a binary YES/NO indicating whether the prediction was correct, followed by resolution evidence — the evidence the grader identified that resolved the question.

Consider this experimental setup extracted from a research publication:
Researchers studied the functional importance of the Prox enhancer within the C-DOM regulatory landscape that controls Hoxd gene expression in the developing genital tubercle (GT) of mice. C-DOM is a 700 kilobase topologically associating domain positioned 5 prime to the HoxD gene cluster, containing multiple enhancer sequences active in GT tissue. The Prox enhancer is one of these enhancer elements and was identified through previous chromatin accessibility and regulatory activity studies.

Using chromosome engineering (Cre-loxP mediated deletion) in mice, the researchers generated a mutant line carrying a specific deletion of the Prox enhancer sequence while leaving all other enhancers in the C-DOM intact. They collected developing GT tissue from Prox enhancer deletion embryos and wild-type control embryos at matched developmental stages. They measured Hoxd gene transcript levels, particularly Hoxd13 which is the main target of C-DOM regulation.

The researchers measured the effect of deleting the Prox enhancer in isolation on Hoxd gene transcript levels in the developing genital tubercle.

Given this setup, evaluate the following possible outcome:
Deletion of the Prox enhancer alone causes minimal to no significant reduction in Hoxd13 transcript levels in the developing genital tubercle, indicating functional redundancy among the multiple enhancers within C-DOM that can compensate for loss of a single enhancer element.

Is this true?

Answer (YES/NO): NO